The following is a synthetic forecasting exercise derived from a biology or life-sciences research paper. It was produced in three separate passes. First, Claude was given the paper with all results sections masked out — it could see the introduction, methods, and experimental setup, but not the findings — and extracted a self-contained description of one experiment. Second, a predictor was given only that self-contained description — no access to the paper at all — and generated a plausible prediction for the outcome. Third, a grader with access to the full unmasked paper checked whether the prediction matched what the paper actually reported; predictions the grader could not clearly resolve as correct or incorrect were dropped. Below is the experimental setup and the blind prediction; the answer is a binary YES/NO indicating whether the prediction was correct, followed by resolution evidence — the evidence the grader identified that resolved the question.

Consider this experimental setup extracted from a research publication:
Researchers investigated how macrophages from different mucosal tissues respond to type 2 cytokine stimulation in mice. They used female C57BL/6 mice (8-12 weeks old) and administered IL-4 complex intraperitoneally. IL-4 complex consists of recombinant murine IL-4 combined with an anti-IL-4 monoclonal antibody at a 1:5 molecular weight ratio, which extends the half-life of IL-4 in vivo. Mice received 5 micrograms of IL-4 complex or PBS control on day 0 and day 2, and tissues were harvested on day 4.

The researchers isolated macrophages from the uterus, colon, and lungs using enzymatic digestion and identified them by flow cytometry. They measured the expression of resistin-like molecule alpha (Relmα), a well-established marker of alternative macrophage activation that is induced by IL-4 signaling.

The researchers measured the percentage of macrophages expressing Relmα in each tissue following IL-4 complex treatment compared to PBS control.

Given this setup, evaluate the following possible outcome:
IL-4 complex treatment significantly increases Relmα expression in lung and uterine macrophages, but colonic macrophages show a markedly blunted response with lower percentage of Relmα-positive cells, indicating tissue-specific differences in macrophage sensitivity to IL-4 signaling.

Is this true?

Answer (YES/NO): NO